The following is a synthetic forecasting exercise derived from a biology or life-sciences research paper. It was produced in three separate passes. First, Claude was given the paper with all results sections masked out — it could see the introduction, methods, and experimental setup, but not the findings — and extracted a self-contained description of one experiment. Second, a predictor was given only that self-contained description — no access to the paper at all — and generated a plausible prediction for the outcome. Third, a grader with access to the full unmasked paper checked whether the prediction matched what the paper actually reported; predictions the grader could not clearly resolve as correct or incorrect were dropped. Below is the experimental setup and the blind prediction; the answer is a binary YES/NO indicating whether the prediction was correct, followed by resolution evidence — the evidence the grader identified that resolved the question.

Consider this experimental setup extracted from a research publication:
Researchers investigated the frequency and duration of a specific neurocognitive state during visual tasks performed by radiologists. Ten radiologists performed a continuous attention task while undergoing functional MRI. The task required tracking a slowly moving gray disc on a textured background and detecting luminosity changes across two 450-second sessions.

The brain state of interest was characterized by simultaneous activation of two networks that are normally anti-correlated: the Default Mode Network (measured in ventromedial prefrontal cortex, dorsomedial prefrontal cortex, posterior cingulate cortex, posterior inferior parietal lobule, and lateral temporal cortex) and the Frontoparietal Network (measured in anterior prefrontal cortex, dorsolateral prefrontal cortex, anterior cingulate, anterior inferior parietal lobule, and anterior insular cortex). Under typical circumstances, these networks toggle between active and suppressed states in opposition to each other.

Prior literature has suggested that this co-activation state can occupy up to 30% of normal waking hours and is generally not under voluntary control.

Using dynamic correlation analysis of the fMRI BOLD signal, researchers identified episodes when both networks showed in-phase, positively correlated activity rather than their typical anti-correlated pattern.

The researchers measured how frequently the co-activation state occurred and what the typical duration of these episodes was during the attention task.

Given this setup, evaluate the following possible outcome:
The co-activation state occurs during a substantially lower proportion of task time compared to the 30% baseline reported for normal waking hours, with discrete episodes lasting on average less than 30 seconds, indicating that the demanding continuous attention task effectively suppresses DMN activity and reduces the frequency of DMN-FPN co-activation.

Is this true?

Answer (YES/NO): NO